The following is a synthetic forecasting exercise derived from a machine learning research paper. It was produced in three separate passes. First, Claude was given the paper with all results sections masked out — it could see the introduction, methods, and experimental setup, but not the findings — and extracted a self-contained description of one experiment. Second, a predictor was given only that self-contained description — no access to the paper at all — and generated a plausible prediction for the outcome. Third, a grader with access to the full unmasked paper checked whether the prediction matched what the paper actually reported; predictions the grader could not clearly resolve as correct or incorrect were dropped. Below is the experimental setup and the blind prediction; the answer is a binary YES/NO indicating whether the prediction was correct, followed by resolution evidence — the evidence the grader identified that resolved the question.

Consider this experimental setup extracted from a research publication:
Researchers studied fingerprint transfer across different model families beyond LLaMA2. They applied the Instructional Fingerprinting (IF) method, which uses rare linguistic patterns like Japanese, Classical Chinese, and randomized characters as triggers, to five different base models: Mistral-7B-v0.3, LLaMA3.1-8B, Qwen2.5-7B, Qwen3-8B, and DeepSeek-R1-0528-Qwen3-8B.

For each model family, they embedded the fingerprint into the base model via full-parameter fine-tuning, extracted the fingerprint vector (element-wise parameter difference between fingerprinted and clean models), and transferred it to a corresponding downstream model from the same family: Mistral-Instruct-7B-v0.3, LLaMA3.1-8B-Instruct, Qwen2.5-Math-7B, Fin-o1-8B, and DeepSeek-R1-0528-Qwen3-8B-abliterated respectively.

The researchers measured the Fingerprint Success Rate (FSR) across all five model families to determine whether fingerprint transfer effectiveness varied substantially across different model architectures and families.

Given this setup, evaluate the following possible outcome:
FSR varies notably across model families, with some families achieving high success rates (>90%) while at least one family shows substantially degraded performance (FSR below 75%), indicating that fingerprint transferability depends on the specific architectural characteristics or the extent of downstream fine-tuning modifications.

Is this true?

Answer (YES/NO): NO